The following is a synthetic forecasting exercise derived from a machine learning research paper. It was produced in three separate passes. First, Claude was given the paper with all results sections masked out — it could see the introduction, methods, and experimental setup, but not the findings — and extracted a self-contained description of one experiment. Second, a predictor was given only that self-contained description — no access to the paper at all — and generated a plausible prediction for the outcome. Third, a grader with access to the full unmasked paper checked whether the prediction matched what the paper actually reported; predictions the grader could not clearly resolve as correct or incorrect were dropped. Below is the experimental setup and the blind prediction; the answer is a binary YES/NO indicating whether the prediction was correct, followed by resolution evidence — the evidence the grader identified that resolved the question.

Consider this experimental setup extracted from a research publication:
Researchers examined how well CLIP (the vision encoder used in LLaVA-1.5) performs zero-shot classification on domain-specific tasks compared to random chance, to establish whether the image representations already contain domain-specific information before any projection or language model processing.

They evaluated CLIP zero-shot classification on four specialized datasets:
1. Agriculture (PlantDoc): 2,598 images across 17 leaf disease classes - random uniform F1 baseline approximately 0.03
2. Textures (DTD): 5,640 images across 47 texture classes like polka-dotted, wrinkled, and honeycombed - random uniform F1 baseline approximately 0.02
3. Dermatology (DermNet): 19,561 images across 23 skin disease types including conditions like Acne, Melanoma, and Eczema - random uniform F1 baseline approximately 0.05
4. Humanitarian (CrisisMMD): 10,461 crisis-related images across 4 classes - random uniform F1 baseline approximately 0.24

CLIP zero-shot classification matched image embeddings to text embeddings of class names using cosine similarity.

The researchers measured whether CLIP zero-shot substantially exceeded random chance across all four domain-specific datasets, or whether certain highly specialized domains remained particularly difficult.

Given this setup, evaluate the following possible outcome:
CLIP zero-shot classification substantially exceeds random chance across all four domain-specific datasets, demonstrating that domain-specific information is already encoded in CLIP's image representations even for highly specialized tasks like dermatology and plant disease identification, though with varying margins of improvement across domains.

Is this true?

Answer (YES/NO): YES